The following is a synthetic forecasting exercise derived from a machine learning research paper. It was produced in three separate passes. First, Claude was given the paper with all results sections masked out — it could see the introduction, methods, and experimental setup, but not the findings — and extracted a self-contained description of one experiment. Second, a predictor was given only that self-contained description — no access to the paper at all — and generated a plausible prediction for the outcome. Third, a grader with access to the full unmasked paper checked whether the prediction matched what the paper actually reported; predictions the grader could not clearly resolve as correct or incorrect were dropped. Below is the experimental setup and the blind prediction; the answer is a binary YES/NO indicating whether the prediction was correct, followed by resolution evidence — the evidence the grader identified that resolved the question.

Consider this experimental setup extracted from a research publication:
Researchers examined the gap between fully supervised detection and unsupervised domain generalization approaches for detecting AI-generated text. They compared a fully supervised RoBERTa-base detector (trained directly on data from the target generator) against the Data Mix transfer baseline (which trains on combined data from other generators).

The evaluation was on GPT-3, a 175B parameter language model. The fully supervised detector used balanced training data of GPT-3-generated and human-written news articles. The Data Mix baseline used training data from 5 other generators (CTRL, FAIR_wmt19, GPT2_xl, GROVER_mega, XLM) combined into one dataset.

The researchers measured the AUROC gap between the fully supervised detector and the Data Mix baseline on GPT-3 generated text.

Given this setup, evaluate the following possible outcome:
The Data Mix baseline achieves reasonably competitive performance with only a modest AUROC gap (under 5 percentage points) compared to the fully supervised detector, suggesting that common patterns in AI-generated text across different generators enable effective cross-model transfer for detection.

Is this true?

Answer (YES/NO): YES